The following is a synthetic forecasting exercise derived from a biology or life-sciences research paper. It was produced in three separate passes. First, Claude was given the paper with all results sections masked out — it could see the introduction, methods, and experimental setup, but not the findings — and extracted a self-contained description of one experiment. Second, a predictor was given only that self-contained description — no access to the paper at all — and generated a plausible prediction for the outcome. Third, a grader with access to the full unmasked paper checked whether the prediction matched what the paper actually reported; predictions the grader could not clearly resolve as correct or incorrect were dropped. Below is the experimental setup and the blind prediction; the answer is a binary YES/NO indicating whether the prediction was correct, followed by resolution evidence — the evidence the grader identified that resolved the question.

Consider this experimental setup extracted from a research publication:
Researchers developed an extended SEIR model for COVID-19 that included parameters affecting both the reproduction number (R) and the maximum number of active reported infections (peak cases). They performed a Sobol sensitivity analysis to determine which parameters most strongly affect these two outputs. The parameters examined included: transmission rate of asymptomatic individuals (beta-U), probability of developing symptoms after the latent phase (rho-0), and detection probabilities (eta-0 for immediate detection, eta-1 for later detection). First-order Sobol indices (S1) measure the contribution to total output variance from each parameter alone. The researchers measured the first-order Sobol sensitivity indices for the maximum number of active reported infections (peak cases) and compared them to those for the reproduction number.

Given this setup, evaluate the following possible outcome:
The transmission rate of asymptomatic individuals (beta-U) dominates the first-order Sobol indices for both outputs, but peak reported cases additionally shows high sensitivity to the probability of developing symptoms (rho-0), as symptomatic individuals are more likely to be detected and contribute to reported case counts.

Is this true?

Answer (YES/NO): NO